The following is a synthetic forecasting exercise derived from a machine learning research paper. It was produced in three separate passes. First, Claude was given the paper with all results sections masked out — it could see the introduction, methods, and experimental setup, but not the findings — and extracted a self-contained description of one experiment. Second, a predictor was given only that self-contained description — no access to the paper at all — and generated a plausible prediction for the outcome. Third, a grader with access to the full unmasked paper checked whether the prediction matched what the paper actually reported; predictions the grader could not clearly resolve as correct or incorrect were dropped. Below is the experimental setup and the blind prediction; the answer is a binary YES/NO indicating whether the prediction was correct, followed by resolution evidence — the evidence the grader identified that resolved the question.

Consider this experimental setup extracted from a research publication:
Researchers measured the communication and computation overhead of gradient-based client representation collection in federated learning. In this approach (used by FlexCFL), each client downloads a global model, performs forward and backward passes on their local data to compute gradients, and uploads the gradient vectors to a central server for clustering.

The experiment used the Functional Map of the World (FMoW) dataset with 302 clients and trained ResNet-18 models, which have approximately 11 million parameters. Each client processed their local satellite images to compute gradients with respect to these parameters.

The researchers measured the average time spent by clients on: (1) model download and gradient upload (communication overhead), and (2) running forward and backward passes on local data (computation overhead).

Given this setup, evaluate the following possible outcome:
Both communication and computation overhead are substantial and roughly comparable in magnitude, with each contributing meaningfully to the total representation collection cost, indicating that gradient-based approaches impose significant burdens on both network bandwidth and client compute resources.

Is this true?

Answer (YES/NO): NO